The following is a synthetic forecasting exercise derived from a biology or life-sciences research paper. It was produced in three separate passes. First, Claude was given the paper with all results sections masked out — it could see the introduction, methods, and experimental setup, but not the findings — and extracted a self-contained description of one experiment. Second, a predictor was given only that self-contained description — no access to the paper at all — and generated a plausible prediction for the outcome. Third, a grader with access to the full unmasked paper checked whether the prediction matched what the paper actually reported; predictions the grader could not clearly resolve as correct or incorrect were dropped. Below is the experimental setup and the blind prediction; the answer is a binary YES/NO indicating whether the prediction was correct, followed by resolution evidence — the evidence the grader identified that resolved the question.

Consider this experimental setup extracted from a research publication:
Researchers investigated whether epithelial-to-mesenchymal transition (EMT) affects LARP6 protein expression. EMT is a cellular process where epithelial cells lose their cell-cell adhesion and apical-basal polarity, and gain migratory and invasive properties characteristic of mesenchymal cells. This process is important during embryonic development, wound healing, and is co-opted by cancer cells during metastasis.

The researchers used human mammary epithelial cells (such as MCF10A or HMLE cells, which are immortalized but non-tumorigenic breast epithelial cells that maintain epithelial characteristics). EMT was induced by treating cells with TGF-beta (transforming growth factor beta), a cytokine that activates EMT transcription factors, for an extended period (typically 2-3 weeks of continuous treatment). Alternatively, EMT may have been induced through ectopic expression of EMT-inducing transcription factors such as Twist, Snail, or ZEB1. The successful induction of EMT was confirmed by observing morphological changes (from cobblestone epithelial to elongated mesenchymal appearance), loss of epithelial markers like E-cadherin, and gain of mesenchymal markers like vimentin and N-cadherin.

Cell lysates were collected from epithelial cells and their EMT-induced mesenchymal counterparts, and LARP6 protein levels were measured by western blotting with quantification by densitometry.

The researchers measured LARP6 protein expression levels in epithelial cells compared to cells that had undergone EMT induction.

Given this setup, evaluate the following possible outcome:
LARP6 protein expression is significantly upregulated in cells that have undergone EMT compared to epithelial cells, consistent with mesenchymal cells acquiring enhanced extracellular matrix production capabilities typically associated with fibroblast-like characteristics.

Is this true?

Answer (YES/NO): YES